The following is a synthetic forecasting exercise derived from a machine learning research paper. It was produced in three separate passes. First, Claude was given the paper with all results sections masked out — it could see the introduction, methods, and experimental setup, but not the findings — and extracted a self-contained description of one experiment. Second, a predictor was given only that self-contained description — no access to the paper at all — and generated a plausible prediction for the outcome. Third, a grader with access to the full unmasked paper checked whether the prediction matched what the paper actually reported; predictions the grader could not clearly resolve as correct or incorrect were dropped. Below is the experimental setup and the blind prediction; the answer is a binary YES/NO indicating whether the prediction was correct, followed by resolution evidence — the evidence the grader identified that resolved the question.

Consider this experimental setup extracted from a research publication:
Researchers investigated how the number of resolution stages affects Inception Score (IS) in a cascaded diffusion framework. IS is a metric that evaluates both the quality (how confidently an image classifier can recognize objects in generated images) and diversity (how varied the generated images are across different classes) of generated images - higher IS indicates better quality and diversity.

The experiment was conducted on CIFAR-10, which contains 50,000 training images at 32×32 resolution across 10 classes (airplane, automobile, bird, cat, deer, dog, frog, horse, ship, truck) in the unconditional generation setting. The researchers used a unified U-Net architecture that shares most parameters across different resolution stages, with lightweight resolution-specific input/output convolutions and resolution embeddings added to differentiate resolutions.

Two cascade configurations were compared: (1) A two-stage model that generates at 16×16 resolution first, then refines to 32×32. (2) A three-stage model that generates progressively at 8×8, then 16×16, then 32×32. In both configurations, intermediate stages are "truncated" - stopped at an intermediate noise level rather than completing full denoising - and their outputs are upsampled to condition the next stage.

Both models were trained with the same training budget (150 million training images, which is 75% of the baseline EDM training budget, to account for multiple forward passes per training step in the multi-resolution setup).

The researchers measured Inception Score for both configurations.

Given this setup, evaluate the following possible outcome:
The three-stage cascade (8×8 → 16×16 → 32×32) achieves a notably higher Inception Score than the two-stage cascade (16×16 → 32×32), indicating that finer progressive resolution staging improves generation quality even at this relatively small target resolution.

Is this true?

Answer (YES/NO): NO